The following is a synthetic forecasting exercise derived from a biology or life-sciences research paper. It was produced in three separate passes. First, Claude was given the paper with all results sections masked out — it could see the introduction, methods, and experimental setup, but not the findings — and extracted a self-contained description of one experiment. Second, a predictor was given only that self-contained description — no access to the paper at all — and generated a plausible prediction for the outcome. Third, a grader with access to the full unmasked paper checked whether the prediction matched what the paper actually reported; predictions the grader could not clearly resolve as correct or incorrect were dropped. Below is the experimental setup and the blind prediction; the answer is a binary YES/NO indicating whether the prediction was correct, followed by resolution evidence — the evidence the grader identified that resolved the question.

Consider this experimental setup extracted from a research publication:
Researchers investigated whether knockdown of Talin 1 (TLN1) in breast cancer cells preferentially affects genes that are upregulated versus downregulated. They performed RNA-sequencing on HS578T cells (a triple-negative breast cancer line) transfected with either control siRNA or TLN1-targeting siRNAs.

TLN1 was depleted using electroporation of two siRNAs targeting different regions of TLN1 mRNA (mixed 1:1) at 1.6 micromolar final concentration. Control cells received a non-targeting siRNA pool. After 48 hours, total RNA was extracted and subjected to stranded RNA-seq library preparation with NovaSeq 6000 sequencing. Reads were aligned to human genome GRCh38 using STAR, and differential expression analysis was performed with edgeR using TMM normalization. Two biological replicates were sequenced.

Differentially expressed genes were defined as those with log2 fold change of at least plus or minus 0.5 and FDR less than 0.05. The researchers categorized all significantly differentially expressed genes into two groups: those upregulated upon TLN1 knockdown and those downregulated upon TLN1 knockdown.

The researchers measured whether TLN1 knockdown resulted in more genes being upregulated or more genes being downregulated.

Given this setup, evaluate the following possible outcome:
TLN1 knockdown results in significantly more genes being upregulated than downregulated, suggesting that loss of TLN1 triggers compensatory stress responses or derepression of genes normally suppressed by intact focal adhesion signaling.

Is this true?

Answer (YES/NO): NO